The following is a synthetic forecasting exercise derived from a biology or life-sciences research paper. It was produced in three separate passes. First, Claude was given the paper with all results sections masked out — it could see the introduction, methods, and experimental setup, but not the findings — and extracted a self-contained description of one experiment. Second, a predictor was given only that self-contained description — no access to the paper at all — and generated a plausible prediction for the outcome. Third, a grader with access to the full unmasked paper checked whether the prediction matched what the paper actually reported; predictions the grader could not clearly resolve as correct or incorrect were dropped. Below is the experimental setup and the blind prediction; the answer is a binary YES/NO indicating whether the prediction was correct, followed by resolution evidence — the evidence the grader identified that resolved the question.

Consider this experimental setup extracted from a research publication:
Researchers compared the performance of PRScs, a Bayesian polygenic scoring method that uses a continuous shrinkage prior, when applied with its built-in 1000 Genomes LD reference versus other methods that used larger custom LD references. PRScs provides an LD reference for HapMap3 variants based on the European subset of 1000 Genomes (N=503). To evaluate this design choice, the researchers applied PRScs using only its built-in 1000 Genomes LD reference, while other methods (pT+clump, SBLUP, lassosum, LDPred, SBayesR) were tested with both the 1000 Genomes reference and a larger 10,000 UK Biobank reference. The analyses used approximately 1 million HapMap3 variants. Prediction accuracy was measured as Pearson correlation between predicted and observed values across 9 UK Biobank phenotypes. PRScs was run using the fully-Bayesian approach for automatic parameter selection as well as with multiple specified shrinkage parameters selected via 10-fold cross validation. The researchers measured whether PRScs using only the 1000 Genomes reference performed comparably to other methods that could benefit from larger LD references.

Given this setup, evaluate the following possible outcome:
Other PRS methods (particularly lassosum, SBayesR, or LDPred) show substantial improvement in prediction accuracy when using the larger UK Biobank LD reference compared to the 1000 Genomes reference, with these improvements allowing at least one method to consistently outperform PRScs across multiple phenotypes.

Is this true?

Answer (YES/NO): NO